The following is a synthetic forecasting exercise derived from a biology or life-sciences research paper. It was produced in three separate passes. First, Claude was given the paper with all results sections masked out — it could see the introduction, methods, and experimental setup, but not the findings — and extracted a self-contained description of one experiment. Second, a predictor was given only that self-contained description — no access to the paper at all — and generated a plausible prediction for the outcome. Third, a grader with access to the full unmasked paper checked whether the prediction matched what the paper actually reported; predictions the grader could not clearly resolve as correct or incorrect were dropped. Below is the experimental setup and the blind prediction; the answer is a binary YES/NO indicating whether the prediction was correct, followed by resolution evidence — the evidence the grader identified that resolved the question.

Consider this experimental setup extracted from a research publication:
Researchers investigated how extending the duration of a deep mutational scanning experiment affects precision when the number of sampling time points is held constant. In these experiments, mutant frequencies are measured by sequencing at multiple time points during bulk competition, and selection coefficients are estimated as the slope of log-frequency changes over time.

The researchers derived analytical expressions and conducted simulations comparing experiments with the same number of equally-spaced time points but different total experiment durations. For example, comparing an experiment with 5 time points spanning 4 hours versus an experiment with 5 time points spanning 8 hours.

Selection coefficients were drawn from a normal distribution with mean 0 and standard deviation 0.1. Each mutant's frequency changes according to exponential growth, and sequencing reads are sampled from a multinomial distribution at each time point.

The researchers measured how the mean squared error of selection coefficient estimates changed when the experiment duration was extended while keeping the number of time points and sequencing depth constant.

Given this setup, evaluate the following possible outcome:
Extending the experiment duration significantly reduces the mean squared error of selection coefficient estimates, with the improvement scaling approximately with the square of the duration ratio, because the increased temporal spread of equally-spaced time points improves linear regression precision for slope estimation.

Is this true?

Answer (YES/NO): YES